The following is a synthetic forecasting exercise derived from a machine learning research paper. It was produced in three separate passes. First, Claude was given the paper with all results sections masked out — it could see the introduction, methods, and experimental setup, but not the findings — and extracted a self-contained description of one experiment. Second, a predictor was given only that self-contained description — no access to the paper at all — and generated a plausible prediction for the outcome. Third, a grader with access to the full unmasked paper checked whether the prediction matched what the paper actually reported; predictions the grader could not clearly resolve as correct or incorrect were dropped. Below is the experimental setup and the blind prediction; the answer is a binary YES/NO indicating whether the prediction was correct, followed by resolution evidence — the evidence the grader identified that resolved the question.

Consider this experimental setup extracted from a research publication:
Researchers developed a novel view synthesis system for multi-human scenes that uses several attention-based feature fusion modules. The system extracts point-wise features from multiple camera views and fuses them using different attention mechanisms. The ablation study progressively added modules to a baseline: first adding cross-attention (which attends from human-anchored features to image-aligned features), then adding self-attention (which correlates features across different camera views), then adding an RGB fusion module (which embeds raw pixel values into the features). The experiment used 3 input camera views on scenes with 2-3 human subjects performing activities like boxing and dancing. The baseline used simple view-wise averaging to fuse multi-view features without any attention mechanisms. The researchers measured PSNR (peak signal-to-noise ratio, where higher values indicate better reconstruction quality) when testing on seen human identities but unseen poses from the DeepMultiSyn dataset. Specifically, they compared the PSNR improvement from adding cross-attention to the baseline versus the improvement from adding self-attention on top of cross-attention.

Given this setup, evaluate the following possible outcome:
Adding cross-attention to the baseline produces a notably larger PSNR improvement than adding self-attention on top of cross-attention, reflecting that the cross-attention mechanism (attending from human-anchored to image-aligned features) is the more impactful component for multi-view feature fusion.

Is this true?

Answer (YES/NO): NO